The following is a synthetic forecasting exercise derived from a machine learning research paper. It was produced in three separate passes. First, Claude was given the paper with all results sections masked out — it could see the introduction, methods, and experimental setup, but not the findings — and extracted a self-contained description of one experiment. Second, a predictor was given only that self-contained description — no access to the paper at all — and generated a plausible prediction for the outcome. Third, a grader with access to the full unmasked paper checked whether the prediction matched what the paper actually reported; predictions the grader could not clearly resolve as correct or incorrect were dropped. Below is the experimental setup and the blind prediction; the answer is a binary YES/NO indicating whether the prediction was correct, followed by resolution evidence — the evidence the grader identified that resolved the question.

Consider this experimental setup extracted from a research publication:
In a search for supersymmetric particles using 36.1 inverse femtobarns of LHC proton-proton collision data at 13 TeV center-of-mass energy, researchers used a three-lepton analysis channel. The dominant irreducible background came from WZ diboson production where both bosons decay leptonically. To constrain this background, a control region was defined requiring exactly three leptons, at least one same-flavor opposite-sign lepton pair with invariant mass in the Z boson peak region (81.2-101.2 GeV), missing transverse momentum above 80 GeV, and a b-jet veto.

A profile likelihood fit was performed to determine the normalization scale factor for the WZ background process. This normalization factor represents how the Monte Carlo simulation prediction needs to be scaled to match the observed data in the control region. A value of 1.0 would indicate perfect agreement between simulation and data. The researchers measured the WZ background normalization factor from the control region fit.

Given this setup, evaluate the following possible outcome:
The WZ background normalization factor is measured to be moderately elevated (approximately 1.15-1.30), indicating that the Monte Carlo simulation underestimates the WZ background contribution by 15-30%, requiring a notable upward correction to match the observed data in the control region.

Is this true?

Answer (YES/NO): NO